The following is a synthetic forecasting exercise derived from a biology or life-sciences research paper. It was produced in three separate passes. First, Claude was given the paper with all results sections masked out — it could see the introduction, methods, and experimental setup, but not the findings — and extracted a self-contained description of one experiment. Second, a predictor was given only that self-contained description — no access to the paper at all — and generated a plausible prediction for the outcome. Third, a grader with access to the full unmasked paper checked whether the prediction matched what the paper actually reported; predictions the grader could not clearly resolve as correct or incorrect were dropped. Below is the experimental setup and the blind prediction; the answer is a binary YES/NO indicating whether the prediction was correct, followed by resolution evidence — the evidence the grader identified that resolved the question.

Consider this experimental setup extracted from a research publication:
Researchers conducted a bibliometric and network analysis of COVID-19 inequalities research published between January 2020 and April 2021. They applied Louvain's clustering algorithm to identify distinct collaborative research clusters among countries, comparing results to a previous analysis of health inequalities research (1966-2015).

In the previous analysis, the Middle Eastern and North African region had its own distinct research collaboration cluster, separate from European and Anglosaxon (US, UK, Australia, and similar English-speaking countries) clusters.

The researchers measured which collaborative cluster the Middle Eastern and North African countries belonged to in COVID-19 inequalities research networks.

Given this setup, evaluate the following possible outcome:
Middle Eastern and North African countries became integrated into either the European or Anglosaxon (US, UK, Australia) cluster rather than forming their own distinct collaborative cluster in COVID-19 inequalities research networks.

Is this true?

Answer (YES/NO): YES